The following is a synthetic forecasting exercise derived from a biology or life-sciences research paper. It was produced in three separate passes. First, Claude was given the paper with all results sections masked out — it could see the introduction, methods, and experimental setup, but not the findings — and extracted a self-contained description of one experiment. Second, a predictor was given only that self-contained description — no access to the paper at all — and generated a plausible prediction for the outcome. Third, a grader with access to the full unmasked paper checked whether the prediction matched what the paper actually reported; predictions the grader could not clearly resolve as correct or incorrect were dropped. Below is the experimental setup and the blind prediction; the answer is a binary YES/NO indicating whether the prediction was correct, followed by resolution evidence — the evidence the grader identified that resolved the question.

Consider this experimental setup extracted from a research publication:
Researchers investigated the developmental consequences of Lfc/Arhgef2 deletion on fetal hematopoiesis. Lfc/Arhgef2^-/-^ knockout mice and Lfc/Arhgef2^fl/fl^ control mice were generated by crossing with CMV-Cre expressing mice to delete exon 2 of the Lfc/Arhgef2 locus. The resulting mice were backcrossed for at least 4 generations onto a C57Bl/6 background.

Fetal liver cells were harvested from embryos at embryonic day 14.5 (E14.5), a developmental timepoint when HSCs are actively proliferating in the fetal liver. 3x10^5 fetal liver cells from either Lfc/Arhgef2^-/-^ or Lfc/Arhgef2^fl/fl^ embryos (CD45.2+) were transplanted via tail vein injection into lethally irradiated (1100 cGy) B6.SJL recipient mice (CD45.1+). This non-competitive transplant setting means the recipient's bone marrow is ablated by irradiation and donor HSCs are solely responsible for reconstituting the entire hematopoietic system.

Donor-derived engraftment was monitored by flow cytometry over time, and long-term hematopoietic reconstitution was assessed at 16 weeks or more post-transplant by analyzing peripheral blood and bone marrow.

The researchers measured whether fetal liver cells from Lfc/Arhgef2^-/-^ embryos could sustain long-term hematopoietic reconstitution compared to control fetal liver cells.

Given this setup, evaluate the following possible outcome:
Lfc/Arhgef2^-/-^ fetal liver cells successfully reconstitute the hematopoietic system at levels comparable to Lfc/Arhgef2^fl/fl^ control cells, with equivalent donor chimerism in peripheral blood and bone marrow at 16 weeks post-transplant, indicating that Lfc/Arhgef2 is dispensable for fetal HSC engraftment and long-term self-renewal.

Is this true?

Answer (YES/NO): NO